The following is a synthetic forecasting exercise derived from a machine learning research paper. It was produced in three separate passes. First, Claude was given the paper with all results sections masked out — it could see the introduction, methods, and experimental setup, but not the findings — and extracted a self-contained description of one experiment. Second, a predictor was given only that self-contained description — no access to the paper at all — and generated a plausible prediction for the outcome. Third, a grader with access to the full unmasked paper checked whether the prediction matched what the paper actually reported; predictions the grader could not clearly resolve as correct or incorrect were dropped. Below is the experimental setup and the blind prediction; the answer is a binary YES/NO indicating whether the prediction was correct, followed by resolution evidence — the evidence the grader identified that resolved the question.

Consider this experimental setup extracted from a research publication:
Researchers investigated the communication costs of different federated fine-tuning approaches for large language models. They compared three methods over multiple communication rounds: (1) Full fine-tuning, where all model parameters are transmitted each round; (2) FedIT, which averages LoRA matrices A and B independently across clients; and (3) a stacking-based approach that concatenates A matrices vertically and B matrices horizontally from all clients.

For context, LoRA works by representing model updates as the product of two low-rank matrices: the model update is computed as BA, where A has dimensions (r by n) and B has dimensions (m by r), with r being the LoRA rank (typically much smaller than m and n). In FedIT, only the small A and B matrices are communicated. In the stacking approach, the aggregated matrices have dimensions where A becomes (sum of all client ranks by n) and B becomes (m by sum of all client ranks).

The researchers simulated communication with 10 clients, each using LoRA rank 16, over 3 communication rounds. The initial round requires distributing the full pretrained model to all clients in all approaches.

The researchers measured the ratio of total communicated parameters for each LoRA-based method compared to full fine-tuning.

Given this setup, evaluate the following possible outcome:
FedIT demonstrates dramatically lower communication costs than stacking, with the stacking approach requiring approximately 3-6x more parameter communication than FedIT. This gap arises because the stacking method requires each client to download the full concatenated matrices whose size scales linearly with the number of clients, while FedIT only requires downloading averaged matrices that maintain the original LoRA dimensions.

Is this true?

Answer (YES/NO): NO